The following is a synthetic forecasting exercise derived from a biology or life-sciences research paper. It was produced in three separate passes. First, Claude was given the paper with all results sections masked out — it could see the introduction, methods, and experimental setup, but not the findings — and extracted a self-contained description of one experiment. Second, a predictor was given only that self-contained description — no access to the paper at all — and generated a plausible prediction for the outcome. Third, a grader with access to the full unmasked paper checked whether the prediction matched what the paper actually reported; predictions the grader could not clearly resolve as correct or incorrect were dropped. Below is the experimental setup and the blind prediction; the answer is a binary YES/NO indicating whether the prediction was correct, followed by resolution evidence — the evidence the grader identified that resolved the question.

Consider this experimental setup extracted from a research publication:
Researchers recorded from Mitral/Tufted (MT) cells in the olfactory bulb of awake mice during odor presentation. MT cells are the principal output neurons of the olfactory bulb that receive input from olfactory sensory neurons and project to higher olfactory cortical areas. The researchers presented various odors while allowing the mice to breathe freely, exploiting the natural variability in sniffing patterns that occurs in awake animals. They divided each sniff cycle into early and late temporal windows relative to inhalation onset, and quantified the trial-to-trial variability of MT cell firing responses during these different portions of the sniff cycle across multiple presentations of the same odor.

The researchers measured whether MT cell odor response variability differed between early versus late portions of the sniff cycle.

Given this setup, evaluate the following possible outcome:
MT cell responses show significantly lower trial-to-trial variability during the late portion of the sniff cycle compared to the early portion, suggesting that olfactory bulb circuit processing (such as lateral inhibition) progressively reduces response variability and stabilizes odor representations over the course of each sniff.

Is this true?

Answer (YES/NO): NO